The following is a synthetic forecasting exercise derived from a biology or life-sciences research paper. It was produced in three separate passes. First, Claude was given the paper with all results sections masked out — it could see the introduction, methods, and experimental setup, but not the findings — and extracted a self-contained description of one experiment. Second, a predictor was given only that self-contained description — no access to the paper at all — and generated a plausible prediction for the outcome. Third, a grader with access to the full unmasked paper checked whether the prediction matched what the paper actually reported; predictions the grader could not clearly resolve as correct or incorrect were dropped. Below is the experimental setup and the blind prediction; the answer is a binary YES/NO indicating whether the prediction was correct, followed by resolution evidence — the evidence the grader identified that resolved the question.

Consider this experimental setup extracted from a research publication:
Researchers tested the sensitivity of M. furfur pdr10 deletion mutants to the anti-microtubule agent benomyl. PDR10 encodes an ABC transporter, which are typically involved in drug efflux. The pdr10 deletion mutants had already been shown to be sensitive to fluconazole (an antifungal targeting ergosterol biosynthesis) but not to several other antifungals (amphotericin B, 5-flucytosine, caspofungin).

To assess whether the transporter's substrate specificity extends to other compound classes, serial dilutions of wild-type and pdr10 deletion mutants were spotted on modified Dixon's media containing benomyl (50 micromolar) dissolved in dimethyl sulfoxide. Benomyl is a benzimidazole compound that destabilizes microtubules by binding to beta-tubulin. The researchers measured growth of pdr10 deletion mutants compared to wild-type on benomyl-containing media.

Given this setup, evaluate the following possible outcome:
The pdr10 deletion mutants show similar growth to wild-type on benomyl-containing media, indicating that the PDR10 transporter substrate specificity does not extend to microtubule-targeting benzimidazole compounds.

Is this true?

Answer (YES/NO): NO